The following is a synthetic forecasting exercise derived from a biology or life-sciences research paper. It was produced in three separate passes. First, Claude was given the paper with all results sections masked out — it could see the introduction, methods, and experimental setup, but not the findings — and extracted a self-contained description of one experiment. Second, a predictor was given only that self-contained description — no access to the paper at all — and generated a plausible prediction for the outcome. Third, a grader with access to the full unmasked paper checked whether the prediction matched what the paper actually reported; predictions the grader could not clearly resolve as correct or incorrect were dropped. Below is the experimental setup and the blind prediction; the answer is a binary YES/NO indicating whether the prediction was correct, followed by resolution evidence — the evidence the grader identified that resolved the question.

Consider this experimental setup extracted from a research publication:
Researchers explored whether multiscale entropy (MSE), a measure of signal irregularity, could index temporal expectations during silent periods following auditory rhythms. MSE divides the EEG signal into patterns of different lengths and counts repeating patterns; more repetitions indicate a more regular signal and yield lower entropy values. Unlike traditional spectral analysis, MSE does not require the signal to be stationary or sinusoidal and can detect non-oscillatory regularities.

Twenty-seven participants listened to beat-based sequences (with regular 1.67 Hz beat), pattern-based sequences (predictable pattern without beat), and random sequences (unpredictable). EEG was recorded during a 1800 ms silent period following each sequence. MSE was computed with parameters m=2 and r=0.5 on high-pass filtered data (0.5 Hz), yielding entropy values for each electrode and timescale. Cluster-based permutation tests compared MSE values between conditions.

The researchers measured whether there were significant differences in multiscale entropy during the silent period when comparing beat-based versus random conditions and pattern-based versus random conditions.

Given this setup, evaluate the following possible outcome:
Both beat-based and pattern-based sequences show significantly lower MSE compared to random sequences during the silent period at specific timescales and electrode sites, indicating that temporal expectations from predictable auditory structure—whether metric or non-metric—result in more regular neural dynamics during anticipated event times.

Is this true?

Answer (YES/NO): NO